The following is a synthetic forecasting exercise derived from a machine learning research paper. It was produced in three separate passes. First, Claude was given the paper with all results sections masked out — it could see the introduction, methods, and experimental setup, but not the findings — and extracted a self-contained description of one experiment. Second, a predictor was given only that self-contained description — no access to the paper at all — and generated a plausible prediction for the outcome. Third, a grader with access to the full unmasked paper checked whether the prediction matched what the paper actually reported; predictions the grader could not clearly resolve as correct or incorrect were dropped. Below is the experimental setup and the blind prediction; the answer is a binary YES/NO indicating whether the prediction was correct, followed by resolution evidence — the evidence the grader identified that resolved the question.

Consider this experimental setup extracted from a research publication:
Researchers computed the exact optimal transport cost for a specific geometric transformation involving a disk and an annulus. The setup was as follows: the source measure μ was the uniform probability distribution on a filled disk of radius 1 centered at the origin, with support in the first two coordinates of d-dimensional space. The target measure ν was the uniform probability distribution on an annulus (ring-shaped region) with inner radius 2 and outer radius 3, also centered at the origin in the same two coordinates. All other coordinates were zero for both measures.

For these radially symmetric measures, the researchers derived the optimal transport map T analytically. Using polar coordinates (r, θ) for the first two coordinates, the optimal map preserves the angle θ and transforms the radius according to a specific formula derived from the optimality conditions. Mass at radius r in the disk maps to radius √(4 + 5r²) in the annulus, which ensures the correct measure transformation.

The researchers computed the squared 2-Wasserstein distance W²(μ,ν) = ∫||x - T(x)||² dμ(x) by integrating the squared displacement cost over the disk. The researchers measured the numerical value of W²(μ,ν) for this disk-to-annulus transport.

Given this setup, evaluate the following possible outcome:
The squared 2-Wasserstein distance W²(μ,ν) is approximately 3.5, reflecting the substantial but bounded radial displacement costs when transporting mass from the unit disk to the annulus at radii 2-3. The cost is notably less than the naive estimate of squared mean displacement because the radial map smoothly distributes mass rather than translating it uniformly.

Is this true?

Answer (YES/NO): YES